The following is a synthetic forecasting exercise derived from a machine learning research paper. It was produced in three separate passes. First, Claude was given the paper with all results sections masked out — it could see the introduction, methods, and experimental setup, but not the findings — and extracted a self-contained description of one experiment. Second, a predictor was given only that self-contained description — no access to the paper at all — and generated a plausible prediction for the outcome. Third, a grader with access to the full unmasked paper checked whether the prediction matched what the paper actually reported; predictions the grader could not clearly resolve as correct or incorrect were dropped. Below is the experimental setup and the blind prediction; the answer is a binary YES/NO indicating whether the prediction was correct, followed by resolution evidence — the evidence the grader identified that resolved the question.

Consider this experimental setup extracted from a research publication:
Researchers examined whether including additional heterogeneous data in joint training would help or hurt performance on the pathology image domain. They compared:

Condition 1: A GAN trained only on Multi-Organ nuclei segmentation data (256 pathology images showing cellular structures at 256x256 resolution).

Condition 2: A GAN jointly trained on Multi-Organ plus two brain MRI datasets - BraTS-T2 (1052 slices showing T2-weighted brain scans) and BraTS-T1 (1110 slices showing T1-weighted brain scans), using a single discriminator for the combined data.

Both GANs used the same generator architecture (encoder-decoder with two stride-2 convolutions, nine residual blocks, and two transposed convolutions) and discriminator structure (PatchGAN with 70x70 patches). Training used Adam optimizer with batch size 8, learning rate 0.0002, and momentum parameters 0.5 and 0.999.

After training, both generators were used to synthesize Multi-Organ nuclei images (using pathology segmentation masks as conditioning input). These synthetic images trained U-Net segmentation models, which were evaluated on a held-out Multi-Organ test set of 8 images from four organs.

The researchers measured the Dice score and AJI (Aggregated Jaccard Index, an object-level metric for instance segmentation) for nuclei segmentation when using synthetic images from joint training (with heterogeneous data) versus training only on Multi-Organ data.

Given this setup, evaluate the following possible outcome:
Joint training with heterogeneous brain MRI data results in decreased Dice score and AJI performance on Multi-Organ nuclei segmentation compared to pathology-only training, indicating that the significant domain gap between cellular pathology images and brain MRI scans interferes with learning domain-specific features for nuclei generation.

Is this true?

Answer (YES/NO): YES